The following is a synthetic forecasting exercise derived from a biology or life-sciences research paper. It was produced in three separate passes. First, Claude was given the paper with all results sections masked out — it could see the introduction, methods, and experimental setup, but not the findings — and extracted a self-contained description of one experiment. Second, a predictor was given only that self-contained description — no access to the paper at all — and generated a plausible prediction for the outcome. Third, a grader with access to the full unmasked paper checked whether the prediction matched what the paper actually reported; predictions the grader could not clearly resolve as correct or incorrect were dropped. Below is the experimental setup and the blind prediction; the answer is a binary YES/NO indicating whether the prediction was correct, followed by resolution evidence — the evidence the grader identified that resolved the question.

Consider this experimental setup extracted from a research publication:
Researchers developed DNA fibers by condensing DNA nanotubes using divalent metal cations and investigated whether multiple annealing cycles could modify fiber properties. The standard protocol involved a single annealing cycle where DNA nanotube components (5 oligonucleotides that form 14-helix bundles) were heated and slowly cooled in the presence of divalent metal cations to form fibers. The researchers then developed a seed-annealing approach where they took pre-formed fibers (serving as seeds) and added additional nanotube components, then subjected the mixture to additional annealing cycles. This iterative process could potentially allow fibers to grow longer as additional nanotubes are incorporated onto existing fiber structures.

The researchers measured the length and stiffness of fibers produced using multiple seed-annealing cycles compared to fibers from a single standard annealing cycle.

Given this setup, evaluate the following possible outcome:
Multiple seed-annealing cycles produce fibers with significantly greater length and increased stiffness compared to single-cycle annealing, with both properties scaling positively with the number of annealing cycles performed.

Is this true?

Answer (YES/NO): YES